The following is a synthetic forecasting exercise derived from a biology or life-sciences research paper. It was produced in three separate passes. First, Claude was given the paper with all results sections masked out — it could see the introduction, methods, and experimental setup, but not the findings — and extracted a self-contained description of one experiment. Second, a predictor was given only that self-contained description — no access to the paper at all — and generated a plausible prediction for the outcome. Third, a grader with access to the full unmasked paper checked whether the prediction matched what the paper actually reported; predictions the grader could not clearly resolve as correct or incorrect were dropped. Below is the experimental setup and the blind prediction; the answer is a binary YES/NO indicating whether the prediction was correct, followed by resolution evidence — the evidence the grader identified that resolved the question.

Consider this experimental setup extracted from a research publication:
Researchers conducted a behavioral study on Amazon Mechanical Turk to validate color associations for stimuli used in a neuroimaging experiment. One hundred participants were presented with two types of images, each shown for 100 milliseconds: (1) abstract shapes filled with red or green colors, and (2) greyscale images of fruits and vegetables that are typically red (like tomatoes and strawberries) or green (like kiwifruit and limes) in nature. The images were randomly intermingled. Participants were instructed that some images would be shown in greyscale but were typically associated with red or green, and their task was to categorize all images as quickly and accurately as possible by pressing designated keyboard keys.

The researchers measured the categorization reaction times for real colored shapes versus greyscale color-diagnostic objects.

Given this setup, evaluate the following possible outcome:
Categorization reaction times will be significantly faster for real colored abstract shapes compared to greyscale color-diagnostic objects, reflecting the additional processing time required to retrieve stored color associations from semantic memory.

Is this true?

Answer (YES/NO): YES